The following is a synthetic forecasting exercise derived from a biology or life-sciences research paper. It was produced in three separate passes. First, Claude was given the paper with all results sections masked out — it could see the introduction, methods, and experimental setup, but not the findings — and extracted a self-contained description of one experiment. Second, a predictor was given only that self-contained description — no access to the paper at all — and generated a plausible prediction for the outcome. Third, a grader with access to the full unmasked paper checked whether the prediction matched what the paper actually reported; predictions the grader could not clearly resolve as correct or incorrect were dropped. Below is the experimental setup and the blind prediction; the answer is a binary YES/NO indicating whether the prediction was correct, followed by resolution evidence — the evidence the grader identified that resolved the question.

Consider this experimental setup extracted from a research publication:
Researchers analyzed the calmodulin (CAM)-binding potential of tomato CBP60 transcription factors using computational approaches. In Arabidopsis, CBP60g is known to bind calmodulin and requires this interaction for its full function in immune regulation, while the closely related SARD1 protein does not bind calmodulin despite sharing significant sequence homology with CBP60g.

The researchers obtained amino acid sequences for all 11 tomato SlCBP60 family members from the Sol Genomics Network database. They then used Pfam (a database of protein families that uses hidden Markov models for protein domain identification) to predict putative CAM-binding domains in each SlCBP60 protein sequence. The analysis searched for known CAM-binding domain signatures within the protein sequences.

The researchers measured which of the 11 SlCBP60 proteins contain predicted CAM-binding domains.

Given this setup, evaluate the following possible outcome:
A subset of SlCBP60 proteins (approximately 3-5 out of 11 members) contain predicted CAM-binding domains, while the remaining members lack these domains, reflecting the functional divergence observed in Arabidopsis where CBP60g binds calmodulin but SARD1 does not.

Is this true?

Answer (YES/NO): NO